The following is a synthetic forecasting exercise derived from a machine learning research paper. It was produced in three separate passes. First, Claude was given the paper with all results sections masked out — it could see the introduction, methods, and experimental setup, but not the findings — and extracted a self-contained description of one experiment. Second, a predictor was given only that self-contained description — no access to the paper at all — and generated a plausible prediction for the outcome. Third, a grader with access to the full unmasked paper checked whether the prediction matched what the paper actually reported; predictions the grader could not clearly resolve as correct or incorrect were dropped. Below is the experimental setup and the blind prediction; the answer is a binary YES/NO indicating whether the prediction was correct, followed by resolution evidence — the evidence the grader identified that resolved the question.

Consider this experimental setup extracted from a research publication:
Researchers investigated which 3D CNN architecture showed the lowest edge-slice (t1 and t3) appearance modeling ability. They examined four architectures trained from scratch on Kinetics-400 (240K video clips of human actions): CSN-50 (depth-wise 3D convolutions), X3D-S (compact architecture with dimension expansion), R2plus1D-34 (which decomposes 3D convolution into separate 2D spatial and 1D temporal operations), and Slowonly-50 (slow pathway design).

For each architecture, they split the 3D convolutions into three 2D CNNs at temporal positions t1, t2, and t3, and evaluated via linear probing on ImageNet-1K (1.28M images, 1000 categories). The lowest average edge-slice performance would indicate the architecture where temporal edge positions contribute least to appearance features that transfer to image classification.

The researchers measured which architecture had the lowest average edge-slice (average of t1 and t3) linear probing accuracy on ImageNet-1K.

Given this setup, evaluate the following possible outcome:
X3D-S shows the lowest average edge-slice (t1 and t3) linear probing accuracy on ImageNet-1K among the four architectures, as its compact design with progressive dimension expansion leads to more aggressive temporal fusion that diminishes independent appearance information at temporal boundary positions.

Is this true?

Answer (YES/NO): NO